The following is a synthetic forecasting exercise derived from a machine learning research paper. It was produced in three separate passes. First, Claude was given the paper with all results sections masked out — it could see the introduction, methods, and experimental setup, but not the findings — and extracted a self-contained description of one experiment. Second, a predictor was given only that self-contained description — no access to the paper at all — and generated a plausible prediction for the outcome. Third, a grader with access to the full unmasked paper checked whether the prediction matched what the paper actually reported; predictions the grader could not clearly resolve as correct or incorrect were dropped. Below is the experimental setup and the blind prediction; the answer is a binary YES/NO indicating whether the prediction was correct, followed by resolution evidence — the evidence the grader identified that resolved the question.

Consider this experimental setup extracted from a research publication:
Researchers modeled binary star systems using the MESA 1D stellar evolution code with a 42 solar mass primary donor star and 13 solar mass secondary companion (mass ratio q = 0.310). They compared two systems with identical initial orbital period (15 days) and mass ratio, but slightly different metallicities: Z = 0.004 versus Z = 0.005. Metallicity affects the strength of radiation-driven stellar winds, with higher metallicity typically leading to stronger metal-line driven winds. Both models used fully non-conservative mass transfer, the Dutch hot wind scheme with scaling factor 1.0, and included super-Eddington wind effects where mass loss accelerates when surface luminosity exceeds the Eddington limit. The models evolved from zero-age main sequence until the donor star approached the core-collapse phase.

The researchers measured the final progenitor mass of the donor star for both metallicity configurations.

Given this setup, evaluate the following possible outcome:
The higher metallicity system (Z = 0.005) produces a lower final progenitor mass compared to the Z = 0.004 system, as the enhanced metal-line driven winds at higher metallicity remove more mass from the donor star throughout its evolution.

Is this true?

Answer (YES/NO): YES